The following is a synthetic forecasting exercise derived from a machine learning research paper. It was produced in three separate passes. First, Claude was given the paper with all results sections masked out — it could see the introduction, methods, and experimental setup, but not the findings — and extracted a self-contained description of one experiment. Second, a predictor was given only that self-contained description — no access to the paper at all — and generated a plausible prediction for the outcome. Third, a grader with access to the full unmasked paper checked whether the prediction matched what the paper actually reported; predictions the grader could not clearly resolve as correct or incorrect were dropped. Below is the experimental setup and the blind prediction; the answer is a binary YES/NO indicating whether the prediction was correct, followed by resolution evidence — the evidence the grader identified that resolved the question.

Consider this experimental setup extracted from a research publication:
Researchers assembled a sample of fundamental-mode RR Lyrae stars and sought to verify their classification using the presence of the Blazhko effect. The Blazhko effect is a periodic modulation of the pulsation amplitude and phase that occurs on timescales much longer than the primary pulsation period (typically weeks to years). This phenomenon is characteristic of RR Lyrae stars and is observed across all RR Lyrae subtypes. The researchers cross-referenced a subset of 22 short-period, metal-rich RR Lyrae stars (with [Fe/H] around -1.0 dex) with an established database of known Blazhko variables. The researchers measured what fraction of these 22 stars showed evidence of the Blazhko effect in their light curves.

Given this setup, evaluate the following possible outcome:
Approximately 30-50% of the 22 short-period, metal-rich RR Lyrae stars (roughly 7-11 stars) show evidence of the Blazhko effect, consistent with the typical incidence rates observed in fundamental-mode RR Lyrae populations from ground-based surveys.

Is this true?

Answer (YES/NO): NO